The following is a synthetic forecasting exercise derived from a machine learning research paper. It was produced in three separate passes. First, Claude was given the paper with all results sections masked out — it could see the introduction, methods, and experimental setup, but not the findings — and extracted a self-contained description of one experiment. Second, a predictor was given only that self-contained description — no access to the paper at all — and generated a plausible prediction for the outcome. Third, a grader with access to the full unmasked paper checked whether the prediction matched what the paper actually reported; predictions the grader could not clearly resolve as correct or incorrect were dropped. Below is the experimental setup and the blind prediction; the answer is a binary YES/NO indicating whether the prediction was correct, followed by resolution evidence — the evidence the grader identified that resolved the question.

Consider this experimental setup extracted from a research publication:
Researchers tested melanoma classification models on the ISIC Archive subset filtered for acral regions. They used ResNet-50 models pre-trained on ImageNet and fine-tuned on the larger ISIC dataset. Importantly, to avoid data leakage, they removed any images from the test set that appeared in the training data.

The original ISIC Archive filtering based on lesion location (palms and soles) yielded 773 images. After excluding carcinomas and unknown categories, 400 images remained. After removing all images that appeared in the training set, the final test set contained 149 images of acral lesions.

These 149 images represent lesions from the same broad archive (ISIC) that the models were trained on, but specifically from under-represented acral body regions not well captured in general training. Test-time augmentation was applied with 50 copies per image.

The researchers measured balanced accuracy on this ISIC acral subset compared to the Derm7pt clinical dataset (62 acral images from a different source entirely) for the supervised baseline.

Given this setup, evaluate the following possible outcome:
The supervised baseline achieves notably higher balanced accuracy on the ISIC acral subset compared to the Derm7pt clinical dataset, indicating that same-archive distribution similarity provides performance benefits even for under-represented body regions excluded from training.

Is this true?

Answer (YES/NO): YES